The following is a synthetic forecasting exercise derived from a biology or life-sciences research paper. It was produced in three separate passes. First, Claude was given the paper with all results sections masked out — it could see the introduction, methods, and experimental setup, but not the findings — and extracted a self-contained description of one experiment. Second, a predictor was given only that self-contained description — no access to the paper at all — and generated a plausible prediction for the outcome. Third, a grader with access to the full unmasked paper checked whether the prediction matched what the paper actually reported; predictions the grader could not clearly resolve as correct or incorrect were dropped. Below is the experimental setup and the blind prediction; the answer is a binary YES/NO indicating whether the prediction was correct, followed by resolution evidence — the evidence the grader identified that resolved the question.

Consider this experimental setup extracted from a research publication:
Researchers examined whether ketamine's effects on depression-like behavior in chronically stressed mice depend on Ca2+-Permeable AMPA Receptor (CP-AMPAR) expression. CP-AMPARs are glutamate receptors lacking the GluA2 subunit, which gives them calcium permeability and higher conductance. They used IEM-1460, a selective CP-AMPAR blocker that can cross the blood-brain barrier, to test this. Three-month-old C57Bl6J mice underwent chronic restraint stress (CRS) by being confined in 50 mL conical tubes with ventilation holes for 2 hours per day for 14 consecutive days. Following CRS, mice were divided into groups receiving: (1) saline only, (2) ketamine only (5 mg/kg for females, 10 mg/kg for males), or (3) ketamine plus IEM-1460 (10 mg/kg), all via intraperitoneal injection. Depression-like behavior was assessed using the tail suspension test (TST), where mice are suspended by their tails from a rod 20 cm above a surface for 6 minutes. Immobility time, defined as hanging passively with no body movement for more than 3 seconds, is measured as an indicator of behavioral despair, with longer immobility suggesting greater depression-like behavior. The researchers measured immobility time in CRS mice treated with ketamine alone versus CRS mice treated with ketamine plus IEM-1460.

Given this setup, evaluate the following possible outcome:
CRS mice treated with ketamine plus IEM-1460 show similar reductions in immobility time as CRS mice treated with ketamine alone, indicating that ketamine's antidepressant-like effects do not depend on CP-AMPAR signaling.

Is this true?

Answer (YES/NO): NO